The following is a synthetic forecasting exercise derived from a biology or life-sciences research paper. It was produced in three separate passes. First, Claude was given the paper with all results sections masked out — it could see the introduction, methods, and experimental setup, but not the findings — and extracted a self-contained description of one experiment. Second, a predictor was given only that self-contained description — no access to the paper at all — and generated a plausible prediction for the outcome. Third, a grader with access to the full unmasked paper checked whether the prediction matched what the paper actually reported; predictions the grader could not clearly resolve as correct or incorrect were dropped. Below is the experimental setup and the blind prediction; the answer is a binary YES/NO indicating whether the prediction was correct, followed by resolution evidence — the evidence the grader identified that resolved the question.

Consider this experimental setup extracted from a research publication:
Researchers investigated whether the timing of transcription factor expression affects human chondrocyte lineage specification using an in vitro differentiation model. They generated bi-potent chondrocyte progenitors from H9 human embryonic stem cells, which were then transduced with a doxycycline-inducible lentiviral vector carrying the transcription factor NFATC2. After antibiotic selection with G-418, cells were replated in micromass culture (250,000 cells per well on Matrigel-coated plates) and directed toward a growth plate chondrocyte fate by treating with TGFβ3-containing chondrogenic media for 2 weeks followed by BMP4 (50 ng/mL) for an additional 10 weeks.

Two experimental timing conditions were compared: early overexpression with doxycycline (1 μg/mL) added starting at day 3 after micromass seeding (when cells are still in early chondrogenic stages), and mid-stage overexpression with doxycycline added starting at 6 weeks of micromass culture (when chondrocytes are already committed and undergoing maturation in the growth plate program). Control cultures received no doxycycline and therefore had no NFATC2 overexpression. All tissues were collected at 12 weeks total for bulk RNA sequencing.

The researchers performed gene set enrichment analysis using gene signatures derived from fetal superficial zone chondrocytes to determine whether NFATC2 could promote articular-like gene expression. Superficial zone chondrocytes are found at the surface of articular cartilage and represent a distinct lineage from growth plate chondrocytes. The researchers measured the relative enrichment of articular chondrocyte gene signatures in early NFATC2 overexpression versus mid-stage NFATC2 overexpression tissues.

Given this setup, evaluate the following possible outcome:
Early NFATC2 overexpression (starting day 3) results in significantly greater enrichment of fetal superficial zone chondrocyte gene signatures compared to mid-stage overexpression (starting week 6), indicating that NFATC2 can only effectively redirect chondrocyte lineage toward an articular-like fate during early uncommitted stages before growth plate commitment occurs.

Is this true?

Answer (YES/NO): NO